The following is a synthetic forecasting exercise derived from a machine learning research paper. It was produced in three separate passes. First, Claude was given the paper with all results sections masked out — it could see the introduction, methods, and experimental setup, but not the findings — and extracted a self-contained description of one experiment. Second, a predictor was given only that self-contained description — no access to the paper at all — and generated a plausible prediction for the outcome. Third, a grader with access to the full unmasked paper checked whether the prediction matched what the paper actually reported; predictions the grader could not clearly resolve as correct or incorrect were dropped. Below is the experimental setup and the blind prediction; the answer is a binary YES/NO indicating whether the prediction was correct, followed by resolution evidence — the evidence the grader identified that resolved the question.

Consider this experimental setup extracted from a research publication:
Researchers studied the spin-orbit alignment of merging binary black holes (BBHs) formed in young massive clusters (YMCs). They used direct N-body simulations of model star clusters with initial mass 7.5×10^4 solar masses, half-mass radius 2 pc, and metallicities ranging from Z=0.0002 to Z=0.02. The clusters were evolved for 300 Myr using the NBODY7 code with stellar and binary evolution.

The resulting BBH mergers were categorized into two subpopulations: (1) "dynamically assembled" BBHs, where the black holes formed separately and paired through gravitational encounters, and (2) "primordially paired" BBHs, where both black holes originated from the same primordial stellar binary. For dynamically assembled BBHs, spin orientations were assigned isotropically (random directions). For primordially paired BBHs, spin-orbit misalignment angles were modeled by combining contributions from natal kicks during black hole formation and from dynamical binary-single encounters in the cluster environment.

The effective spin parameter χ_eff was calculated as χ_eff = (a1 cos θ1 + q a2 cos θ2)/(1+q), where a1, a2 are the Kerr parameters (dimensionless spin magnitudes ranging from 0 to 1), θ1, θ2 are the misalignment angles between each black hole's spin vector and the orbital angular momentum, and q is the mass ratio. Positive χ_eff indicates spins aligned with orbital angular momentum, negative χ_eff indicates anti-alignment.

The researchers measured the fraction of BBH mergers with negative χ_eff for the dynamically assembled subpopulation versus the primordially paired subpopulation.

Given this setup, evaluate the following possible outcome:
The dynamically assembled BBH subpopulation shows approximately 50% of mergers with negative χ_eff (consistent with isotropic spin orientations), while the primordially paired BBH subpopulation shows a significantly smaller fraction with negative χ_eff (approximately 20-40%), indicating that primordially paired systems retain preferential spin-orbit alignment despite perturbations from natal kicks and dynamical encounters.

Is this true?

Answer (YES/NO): YES